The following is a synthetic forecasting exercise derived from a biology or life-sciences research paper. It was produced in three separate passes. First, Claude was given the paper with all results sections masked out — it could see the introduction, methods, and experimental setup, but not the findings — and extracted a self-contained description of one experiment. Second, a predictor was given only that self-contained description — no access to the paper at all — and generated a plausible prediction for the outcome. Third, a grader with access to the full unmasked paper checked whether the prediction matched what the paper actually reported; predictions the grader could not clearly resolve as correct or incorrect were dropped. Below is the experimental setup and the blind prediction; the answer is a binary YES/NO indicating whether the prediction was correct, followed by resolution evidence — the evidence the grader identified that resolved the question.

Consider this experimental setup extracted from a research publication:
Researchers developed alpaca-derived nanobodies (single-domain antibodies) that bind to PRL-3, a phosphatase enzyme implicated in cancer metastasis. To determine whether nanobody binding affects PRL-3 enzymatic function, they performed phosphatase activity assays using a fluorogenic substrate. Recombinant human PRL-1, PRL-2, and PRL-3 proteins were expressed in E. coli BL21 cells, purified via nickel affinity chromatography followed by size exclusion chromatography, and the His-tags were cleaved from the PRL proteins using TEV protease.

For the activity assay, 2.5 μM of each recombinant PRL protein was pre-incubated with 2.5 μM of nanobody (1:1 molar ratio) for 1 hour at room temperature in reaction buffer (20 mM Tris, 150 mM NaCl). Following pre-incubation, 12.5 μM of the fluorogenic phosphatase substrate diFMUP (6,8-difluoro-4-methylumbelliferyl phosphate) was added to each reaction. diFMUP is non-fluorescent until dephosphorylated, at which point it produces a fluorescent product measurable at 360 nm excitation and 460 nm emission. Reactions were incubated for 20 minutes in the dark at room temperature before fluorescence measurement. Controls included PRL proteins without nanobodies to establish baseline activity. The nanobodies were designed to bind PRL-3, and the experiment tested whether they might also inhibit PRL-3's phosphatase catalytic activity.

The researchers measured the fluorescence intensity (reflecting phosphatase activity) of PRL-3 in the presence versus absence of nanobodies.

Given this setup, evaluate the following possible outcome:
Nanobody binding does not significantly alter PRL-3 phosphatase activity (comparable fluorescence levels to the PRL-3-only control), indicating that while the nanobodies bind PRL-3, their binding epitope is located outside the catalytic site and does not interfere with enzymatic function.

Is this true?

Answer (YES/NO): YES